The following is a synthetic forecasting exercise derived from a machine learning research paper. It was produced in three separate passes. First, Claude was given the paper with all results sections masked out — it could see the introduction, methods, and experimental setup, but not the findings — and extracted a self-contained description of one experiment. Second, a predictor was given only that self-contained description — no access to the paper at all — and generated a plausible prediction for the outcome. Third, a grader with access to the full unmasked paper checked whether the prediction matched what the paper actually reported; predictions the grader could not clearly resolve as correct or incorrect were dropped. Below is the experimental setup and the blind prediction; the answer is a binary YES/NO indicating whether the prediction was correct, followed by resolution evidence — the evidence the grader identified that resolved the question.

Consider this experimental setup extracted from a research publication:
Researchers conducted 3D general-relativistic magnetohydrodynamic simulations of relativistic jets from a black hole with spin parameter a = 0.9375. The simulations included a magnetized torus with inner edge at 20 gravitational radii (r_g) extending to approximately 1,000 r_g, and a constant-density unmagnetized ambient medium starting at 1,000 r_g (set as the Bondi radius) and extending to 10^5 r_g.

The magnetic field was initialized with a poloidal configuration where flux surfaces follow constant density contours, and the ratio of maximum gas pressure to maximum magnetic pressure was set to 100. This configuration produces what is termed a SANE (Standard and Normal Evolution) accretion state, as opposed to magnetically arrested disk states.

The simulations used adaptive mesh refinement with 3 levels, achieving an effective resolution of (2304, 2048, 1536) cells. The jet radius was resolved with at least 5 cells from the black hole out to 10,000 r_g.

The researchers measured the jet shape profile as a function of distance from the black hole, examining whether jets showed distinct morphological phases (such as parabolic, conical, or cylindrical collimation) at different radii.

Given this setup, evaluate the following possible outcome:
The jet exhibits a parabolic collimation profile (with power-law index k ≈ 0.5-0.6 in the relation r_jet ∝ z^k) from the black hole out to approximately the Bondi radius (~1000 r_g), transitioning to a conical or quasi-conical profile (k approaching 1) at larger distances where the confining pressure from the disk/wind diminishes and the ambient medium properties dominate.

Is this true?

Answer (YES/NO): NO